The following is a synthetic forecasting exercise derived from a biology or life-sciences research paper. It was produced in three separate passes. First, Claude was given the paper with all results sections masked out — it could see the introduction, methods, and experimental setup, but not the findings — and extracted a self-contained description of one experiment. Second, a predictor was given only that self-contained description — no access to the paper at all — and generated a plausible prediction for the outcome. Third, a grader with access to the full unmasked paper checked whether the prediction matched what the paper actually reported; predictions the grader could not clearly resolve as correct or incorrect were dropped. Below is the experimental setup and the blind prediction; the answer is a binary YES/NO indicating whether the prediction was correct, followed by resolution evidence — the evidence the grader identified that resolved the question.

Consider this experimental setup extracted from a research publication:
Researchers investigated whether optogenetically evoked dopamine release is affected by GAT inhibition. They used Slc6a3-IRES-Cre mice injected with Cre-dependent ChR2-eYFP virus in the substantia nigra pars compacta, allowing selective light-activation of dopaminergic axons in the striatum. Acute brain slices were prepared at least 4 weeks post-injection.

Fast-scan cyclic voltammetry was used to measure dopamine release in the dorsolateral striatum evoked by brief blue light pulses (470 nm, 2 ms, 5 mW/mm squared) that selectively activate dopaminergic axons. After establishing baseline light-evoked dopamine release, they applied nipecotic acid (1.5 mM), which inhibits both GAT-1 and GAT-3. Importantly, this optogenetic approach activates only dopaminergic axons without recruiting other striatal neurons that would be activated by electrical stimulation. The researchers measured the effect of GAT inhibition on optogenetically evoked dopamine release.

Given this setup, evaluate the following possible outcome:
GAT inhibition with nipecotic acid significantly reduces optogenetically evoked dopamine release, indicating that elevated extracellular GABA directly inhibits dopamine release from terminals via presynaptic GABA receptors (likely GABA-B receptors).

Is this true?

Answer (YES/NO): NO